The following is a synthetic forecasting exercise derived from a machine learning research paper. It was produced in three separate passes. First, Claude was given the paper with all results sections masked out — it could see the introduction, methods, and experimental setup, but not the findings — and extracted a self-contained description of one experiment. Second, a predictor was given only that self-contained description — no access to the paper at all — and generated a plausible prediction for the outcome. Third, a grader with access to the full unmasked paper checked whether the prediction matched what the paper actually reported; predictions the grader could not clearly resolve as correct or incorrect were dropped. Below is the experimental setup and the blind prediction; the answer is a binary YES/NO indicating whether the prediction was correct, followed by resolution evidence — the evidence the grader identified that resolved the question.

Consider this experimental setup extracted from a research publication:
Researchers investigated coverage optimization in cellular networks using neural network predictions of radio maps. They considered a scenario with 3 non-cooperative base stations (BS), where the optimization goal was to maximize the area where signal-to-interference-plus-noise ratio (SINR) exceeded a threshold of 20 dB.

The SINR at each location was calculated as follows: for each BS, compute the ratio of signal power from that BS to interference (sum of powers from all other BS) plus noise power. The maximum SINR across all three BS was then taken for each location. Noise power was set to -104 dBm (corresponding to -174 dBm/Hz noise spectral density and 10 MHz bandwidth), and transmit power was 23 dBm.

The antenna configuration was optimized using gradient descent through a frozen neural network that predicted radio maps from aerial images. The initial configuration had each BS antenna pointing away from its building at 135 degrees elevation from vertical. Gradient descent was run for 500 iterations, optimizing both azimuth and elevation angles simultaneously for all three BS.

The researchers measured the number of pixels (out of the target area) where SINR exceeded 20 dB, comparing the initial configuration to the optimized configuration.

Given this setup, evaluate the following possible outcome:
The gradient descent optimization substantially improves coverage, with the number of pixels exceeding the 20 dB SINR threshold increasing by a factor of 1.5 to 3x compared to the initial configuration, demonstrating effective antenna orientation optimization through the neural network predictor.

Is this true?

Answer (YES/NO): NO